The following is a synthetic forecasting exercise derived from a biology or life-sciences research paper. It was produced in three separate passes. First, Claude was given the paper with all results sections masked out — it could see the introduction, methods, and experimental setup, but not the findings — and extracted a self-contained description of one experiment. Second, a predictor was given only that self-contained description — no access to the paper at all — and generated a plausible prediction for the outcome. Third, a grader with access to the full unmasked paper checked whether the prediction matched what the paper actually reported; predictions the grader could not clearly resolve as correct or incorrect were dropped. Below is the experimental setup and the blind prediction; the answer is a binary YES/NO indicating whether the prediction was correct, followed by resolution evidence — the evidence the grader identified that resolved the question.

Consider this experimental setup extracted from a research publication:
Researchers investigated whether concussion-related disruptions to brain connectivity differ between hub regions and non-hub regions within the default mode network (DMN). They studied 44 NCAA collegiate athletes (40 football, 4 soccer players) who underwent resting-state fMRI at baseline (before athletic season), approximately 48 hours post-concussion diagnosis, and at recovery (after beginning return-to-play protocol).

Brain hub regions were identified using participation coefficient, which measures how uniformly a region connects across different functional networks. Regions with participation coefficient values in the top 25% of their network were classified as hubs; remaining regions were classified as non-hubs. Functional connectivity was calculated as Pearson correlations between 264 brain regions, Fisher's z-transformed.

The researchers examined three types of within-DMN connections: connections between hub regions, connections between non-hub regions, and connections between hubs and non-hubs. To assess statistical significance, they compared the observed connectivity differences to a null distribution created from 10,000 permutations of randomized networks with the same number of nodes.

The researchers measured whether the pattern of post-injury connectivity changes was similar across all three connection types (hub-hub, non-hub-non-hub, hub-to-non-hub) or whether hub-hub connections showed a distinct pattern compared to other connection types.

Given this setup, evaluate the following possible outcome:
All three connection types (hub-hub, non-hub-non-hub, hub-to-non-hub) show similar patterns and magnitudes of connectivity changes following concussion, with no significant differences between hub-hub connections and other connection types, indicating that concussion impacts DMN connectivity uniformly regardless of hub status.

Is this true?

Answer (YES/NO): NO